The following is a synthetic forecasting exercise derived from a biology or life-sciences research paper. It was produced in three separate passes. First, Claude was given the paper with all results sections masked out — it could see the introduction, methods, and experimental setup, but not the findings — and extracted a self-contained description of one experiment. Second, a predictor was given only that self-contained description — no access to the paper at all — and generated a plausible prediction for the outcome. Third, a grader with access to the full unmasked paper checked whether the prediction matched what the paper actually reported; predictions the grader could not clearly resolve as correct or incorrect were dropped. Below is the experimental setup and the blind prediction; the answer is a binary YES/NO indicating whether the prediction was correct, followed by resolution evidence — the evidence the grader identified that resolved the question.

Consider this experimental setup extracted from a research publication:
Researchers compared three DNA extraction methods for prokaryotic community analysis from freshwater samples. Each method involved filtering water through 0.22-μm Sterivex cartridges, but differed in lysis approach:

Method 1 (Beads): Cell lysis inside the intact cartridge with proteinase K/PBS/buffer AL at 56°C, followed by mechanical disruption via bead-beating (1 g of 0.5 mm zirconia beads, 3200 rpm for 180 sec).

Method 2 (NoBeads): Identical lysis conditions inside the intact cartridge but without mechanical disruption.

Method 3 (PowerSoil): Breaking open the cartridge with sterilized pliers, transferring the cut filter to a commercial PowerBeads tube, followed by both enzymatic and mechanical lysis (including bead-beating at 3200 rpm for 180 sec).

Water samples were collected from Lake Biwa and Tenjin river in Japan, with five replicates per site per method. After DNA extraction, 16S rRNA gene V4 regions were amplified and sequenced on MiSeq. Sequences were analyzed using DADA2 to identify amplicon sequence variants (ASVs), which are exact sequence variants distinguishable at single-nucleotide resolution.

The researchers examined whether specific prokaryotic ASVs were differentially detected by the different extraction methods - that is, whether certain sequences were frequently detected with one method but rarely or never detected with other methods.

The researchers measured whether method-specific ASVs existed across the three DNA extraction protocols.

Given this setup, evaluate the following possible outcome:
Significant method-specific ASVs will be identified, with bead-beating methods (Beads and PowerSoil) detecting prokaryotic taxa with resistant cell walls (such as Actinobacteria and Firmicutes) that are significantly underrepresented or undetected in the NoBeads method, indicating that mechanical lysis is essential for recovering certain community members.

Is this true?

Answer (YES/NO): NO